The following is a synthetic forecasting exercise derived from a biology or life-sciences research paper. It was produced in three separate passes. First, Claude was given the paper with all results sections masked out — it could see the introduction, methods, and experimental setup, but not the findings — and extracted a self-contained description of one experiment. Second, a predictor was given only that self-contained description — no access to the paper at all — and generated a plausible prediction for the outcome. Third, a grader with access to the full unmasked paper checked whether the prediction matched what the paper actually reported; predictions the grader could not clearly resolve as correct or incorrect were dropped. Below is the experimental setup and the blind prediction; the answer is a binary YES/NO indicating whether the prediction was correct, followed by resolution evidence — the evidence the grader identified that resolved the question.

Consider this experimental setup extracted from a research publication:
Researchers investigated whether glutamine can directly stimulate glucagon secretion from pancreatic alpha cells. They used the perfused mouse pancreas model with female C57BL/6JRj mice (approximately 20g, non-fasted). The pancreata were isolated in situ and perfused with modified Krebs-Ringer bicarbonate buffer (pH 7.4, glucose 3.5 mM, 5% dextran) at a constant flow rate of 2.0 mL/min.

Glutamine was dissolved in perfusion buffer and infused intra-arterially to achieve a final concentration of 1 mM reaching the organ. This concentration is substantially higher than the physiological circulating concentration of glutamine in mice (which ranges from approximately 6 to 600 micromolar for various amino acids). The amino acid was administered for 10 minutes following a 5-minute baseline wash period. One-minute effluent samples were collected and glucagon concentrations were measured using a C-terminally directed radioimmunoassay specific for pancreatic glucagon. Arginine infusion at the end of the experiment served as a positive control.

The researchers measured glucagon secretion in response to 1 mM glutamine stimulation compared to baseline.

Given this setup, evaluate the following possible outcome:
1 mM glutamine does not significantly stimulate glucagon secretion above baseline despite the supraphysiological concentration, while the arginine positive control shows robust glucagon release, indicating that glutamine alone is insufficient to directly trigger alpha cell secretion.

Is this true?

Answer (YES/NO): YES